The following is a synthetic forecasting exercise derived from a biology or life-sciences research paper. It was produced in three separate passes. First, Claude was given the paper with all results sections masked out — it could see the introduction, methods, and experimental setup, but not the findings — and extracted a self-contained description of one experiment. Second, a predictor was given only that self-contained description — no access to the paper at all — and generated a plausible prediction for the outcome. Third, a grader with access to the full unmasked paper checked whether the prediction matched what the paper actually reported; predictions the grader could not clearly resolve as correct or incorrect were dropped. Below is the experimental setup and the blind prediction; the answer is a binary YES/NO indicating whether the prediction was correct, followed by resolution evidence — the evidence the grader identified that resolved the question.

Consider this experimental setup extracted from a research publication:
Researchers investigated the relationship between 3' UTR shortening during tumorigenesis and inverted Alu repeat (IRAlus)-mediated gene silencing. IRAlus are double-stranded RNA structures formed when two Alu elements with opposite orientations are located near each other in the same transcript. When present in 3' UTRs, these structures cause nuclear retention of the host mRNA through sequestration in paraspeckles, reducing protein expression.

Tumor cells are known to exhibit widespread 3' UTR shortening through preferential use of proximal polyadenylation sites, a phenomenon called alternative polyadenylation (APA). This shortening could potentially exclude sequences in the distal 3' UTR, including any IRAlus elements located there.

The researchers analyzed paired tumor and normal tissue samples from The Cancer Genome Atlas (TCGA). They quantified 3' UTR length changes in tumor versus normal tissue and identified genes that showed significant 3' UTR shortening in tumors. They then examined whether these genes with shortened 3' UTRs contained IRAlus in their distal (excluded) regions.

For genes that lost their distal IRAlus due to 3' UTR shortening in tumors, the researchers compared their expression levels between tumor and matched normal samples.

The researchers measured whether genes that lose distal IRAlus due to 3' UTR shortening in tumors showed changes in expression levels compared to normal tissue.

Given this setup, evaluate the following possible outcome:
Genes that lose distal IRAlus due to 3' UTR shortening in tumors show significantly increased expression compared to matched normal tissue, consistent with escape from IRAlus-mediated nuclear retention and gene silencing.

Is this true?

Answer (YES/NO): YES